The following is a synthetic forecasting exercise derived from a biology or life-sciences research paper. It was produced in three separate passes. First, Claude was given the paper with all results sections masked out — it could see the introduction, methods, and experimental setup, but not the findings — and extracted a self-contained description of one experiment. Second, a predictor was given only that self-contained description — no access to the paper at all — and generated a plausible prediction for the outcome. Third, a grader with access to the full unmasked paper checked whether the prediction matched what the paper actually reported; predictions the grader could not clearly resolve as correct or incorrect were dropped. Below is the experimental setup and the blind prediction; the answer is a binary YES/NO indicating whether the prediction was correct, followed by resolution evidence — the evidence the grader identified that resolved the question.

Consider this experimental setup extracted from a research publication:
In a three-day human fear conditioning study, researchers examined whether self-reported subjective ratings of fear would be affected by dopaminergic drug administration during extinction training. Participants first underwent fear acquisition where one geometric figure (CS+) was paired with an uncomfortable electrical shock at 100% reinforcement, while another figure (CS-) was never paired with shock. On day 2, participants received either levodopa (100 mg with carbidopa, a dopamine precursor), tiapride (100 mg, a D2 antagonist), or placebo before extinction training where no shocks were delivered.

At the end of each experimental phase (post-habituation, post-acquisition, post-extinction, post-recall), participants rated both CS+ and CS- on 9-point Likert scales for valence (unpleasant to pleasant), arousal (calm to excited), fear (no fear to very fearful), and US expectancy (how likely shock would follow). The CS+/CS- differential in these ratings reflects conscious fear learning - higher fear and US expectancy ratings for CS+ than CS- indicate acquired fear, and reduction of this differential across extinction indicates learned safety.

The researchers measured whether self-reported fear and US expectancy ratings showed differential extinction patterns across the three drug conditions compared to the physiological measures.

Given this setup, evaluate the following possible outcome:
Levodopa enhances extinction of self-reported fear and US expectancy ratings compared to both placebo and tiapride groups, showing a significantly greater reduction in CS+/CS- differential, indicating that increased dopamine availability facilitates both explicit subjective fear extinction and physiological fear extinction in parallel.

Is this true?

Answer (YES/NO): NO